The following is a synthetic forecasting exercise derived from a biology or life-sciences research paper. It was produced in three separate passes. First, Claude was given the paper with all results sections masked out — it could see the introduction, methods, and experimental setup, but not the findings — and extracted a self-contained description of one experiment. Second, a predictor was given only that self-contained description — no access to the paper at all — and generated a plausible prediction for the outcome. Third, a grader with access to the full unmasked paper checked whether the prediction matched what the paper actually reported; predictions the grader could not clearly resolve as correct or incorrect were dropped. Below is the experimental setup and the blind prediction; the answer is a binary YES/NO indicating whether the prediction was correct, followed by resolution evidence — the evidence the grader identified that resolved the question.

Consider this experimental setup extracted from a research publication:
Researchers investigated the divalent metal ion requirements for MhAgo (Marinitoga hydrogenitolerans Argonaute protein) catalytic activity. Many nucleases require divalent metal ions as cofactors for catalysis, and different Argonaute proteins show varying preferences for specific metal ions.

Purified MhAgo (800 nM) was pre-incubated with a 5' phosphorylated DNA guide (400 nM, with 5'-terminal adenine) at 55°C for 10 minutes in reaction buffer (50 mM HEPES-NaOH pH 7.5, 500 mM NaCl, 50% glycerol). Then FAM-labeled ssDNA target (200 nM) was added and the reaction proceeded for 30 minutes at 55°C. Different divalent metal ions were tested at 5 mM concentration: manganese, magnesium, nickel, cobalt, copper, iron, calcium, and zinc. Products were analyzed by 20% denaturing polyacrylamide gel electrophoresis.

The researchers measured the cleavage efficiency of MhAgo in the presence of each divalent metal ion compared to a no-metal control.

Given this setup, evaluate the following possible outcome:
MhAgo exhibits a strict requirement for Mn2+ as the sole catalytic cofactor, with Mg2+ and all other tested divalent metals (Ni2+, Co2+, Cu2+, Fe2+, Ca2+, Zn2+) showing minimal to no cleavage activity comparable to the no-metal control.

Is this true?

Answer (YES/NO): YES